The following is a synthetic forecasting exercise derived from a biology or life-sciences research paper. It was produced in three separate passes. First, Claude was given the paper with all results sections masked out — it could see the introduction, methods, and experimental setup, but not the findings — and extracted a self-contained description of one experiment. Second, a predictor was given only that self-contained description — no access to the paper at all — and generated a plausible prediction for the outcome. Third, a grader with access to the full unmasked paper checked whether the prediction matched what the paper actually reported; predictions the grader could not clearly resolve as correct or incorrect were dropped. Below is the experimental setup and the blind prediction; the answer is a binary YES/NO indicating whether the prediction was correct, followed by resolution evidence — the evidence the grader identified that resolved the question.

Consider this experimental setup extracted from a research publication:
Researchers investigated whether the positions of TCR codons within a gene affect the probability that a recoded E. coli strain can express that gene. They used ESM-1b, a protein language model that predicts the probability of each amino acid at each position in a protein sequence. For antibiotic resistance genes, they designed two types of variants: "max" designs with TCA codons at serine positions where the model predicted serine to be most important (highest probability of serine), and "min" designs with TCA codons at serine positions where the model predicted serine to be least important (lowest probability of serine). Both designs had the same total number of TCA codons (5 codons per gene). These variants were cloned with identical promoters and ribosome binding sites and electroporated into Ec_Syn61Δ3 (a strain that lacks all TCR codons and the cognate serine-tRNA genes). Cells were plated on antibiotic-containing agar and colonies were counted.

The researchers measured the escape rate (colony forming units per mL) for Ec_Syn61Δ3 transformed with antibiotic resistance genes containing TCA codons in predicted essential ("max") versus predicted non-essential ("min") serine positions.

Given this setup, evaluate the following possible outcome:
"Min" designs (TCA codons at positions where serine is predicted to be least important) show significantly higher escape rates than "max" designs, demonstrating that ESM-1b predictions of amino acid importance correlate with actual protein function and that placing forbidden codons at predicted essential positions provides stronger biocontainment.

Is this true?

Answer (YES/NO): YES